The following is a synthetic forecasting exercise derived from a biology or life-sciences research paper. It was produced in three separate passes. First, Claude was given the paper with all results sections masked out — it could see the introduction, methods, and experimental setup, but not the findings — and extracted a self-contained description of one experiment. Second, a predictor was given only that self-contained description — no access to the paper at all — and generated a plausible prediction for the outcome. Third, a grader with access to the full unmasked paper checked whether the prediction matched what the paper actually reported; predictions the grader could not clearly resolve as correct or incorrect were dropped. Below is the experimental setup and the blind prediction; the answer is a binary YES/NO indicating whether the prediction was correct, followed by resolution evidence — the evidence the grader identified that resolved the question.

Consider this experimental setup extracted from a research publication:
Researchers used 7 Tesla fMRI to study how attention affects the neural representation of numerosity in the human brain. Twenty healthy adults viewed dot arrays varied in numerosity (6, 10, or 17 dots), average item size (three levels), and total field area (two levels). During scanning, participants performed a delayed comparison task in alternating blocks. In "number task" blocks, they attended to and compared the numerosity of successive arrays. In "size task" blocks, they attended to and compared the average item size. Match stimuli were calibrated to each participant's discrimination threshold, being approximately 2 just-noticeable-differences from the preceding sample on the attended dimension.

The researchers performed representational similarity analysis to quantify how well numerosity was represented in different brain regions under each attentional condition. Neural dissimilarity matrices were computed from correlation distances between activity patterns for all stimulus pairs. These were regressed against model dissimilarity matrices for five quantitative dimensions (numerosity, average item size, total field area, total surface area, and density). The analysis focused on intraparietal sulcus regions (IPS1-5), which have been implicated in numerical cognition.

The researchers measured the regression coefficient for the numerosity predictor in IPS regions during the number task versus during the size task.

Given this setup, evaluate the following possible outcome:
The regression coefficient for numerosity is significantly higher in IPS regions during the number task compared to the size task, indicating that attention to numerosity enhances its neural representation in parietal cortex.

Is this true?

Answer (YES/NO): YES